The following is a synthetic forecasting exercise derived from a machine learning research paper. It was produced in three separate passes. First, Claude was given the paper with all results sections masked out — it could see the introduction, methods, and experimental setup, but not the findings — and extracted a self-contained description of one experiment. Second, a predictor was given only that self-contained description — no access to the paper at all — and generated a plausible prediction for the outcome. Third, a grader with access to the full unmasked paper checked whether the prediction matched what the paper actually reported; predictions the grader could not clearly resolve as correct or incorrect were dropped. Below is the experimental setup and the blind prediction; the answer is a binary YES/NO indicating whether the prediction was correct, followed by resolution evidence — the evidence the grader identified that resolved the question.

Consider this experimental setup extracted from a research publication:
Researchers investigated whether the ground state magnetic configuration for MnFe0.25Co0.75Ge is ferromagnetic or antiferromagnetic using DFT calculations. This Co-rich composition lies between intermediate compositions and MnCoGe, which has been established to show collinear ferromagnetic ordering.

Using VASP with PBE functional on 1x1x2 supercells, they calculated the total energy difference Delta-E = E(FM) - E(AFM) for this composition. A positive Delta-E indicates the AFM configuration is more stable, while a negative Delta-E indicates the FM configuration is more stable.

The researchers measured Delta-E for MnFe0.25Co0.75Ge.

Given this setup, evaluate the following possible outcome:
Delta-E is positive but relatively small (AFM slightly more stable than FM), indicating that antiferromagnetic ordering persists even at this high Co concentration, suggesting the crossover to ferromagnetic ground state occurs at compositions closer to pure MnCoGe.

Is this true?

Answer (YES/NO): NO